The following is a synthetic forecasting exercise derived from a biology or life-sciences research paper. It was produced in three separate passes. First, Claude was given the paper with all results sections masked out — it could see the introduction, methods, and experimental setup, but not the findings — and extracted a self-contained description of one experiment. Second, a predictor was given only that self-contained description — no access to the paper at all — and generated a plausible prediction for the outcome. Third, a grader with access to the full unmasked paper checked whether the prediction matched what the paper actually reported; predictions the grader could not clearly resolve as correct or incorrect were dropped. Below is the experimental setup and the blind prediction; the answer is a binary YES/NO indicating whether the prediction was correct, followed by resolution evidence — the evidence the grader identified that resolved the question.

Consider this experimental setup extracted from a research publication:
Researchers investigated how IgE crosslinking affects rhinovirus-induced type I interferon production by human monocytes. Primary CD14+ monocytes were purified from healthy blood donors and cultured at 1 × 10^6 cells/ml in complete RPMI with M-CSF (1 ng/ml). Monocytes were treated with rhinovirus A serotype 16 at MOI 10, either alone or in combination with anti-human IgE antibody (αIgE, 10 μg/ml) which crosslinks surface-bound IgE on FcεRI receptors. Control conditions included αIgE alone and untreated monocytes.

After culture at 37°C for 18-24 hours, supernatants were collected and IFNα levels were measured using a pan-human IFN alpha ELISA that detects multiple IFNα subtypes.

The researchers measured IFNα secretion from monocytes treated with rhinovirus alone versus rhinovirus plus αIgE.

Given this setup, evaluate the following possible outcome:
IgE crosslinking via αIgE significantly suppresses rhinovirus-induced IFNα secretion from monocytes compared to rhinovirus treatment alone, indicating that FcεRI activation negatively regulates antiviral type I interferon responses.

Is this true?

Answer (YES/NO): YES